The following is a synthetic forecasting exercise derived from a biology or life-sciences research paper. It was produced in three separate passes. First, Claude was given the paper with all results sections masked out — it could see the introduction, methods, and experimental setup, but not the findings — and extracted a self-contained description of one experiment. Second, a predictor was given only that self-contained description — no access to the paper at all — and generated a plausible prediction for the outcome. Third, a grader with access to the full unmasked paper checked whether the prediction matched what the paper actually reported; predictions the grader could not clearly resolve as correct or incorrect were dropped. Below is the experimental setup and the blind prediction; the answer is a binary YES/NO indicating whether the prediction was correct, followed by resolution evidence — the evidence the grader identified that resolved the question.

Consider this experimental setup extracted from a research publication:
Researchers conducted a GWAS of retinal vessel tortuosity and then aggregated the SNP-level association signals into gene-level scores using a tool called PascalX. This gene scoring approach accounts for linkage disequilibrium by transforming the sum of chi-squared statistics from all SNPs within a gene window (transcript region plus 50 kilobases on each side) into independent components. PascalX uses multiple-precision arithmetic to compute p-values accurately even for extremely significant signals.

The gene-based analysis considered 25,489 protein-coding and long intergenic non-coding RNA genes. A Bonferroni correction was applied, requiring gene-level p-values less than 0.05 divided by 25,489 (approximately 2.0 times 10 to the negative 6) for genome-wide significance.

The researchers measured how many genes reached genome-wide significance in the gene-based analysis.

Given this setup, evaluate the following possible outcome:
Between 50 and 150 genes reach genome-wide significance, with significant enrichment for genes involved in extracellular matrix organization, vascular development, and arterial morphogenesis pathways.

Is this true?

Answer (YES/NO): NO